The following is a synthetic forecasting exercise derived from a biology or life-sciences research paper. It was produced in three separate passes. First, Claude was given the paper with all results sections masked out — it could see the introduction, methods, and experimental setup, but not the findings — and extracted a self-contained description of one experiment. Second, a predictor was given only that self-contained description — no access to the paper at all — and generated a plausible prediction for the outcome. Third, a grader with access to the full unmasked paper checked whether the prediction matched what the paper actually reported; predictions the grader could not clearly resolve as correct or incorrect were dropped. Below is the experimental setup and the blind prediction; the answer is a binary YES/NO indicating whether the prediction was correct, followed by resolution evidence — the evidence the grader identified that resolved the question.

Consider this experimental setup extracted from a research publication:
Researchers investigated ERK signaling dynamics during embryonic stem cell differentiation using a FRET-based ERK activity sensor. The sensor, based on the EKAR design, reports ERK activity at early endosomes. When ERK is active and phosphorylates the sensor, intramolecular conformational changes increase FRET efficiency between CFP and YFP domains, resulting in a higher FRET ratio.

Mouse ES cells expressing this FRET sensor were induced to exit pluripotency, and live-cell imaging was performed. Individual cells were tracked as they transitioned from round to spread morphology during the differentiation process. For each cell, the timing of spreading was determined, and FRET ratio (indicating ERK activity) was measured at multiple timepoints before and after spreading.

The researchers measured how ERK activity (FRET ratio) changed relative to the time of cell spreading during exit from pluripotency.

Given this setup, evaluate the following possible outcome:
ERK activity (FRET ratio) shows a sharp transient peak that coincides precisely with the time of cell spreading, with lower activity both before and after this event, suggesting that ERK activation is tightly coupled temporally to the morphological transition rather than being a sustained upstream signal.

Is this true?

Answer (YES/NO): NO